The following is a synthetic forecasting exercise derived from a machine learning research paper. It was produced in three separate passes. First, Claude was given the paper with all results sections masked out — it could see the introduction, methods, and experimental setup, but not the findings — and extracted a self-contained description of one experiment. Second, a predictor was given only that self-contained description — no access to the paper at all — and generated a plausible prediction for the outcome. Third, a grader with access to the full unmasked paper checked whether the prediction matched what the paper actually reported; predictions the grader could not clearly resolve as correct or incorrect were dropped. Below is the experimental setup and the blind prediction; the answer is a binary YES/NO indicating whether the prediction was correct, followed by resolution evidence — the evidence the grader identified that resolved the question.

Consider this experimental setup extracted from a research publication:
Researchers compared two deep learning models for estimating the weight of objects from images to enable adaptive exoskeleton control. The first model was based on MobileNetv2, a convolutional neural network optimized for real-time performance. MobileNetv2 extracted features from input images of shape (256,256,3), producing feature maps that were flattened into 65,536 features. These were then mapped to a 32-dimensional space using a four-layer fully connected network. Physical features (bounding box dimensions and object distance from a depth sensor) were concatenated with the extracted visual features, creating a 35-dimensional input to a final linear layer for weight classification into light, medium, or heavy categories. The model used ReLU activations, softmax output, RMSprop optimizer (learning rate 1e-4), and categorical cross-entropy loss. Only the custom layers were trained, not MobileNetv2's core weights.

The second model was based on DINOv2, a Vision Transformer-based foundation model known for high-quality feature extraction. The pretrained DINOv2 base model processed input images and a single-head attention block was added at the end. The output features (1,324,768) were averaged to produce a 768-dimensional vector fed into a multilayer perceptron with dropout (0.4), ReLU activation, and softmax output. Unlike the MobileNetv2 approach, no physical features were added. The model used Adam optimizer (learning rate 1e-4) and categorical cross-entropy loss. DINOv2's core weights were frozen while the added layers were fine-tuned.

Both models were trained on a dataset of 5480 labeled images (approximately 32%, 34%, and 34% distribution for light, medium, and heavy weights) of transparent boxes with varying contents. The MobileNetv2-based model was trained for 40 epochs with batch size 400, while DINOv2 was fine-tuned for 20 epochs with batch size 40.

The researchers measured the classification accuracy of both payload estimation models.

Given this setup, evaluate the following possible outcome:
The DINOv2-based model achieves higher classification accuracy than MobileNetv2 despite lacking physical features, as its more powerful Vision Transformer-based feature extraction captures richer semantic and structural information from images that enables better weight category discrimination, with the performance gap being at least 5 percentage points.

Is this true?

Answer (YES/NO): NO